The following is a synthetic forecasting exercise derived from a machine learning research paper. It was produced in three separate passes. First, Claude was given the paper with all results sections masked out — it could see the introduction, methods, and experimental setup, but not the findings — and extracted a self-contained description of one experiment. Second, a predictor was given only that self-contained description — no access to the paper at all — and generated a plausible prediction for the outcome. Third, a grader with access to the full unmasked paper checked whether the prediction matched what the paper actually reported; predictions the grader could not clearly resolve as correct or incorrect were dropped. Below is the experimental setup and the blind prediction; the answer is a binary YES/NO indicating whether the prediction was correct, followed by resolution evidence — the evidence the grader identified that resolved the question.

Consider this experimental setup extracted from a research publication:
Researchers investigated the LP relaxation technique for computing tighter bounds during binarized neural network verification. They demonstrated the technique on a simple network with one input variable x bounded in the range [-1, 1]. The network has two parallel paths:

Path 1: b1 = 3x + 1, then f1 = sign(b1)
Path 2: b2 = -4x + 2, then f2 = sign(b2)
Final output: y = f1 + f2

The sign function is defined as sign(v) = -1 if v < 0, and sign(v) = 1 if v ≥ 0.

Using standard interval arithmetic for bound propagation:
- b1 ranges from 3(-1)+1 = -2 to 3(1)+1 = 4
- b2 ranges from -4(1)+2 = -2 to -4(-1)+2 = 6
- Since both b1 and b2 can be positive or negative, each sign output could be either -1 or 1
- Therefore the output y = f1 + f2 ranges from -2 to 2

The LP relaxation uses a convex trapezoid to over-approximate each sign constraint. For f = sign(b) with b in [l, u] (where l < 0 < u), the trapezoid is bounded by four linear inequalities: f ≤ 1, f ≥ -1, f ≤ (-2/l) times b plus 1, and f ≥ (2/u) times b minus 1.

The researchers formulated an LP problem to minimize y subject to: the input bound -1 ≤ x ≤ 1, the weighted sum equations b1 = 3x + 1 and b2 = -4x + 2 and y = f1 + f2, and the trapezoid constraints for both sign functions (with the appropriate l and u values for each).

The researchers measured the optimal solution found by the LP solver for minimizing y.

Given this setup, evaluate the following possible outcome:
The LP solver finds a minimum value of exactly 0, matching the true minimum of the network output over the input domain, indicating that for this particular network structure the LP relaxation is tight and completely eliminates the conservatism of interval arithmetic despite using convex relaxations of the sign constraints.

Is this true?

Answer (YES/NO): NO